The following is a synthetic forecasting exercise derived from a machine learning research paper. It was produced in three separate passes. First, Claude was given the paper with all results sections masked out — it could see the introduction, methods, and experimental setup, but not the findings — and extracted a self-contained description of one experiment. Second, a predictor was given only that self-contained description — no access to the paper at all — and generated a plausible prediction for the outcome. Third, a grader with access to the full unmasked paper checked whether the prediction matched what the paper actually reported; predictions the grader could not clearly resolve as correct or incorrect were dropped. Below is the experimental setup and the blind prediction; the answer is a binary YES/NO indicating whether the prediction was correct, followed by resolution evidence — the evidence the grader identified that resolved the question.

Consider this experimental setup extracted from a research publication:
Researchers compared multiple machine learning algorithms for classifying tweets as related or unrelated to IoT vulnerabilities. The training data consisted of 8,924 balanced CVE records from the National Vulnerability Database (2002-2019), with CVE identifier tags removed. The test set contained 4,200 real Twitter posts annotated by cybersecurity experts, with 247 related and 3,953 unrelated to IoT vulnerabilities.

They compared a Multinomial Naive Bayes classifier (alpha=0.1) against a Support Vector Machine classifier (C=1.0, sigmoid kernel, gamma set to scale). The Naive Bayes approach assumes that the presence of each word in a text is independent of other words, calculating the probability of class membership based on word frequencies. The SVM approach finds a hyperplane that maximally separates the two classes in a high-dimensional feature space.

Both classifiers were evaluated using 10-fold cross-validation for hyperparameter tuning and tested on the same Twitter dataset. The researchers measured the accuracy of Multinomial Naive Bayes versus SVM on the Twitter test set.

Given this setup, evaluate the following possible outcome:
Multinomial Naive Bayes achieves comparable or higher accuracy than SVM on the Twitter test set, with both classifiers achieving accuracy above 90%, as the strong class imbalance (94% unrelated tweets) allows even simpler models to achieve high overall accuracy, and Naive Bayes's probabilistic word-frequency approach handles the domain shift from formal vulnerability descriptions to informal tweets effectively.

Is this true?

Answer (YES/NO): NO